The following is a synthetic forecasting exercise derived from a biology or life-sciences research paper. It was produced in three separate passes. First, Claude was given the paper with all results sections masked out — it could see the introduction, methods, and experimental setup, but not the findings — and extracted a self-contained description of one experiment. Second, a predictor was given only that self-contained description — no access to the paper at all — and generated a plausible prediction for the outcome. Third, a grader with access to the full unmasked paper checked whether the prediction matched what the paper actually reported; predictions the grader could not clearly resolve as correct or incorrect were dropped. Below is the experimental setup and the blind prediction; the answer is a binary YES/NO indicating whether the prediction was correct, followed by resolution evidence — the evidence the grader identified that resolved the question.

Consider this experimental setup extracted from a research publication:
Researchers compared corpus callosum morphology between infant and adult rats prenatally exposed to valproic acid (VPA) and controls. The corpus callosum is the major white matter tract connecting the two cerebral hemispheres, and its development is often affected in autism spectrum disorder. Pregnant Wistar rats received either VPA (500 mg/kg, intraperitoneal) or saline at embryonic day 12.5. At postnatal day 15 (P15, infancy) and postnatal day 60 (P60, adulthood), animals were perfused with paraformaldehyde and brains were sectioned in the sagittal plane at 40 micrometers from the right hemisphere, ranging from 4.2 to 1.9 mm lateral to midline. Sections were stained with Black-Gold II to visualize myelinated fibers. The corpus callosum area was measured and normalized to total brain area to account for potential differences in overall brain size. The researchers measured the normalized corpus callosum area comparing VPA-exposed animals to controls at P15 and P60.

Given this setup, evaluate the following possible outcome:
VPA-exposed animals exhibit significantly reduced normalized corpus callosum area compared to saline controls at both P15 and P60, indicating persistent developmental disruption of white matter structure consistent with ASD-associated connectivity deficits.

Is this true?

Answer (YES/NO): NO